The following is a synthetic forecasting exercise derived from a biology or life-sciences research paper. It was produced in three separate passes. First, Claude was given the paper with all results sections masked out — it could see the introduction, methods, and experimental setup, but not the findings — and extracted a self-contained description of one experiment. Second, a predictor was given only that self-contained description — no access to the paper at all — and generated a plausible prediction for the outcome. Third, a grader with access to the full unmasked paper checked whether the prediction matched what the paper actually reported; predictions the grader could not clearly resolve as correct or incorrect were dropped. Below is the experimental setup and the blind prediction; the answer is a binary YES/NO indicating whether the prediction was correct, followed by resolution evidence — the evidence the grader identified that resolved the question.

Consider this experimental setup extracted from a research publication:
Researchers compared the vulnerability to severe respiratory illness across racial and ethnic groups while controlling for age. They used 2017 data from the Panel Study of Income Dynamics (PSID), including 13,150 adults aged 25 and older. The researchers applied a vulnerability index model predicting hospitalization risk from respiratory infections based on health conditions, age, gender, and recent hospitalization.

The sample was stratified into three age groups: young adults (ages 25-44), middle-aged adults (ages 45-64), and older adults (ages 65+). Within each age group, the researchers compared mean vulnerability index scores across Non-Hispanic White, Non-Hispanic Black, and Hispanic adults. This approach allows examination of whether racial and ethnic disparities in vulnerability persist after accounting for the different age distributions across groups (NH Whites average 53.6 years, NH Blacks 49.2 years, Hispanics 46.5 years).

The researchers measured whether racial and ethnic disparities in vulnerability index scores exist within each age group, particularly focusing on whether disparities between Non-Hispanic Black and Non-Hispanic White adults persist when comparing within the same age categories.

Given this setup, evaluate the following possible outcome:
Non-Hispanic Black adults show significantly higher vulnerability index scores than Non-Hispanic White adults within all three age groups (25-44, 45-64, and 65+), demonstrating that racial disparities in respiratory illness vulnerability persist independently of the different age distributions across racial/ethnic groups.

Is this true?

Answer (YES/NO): NO